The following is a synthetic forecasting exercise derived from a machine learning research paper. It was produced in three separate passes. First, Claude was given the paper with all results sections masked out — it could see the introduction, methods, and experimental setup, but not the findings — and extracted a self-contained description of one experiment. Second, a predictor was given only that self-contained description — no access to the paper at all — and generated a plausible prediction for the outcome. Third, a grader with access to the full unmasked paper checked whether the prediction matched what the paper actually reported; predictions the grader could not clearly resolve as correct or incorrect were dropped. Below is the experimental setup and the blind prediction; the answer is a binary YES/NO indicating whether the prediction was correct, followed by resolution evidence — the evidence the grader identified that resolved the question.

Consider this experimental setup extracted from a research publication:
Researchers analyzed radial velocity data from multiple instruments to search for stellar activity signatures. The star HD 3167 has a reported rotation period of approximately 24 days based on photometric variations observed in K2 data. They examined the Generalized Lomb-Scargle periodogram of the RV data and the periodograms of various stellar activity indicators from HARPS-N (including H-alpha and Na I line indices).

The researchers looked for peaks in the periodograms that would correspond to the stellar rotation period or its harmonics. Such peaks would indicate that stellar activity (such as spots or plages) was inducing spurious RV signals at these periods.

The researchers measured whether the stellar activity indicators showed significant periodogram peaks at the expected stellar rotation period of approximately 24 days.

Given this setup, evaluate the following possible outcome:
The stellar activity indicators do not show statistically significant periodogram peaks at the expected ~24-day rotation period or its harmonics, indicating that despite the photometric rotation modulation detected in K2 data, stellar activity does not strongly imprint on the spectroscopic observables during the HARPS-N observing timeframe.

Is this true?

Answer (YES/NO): NO